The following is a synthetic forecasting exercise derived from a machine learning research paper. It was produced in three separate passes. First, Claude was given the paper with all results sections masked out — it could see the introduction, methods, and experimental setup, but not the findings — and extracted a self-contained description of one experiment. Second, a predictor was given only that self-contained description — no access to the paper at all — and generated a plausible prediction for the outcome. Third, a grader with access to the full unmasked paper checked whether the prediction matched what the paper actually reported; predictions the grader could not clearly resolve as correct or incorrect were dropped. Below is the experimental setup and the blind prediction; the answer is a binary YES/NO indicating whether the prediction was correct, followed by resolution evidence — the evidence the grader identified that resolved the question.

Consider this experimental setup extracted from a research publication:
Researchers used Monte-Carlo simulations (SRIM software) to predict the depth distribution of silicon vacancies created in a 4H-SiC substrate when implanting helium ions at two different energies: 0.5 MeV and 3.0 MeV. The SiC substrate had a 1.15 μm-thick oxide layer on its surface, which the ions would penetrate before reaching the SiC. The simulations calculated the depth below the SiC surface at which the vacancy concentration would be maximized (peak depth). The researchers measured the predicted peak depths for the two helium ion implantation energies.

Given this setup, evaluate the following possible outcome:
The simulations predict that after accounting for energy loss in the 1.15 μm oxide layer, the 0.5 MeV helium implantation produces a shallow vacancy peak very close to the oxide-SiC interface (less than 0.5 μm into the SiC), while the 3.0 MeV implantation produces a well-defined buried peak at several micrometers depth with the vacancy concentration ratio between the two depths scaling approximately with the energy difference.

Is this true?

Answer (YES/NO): NO